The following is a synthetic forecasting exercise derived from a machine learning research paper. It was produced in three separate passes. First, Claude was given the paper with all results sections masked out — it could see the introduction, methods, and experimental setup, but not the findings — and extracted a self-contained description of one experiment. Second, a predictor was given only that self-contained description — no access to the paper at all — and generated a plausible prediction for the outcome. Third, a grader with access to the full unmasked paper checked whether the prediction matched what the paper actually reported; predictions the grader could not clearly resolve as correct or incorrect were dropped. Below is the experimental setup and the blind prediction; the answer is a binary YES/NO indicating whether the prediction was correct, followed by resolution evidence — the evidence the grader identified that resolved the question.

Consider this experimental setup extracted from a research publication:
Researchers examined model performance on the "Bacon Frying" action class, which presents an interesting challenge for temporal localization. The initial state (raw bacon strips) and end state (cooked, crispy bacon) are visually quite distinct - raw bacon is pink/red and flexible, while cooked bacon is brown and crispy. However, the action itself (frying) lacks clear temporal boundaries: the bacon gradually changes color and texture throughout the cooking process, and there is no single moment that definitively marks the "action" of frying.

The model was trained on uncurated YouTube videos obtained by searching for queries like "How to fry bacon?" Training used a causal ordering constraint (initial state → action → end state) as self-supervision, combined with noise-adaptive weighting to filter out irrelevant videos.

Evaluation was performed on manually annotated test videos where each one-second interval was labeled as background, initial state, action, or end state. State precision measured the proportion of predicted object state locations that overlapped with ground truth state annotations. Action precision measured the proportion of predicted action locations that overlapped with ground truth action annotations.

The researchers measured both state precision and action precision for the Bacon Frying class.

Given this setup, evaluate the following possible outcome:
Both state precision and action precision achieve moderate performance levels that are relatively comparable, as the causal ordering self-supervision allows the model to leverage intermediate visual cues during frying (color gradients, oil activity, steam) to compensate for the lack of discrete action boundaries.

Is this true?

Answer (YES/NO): NO